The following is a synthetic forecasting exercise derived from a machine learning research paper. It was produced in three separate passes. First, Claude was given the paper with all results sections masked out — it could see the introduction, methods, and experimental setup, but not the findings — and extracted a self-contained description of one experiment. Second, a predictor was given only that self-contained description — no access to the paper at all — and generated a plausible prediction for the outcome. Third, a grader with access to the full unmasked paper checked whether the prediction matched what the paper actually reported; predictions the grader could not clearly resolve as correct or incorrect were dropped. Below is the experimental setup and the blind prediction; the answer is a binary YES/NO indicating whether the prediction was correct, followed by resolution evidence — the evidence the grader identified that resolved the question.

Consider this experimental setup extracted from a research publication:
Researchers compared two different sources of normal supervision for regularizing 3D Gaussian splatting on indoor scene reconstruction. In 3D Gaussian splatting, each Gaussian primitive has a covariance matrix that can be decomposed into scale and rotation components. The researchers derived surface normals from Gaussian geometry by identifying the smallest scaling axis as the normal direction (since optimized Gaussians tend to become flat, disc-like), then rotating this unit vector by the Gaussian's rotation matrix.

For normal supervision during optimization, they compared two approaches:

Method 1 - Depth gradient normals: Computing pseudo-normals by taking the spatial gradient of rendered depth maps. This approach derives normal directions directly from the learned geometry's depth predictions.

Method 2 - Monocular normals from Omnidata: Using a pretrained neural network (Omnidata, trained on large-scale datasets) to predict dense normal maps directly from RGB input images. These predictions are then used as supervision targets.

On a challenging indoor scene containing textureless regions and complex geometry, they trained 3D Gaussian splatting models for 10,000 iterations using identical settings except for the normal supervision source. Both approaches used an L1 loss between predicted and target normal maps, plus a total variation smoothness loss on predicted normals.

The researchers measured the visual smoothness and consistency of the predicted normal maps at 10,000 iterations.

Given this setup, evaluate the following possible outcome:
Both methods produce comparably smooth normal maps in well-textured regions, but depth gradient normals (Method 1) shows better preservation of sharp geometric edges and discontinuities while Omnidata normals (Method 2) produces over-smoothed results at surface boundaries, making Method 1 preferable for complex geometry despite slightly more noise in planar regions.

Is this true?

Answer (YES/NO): NO